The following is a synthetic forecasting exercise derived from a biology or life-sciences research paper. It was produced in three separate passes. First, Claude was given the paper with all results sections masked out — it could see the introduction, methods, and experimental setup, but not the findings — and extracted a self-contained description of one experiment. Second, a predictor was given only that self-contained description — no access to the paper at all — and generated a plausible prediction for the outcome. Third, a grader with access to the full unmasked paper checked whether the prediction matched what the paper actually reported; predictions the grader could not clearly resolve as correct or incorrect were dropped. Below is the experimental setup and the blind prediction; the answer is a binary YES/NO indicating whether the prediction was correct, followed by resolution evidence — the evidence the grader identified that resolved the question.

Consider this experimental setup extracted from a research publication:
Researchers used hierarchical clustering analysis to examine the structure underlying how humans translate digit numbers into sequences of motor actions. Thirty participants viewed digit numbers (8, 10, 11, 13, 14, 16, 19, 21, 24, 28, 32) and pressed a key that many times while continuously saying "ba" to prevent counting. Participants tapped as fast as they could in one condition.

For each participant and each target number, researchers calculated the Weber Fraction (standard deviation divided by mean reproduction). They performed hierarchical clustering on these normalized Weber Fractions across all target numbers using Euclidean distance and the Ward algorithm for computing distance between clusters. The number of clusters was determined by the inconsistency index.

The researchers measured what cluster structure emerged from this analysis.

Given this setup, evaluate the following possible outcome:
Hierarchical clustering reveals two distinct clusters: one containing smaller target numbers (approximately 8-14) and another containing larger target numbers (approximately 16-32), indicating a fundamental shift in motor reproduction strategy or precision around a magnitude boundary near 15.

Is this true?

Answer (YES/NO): YES